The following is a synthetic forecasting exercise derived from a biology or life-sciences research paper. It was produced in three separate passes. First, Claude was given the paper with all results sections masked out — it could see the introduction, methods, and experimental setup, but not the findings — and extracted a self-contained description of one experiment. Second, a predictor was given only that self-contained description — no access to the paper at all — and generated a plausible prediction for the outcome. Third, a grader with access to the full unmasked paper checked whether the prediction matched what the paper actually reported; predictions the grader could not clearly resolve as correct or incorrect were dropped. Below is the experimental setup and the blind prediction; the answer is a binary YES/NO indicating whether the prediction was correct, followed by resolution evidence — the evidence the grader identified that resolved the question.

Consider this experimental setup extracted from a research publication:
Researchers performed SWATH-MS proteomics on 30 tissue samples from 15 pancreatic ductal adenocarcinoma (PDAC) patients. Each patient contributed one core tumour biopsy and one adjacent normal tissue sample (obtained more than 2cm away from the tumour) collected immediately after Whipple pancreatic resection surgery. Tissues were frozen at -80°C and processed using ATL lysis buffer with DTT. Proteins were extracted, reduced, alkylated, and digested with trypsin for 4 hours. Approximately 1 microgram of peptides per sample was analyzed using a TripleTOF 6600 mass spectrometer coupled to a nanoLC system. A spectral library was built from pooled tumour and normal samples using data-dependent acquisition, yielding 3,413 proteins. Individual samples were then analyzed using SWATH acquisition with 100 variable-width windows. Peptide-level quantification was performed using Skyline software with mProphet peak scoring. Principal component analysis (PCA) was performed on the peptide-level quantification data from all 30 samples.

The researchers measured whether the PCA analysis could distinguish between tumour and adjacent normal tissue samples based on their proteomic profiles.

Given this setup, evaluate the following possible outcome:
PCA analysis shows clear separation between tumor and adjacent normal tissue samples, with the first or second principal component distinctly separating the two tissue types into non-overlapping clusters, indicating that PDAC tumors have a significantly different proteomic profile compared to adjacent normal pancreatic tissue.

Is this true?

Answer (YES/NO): YES